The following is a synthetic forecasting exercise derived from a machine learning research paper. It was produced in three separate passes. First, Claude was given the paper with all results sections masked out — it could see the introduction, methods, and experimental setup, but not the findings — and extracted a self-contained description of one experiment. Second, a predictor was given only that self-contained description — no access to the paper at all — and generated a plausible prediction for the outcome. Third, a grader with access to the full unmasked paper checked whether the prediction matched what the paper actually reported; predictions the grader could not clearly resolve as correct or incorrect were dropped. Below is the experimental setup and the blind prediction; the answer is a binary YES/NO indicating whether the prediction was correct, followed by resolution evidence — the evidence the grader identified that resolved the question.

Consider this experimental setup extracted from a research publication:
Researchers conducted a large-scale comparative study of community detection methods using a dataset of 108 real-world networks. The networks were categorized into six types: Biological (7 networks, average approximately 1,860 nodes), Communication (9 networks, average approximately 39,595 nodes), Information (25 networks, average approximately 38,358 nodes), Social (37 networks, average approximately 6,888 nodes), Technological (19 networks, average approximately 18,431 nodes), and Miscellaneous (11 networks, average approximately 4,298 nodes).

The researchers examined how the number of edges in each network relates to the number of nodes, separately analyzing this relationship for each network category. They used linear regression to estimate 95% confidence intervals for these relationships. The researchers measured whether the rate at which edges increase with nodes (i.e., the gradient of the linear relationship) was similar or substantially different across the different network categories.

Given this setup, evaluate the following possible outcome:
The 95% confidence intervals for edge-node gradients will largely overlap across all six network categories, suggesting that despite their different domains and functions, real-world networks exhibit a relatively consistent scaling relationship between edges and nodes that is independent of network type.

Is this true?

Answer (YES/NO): YES